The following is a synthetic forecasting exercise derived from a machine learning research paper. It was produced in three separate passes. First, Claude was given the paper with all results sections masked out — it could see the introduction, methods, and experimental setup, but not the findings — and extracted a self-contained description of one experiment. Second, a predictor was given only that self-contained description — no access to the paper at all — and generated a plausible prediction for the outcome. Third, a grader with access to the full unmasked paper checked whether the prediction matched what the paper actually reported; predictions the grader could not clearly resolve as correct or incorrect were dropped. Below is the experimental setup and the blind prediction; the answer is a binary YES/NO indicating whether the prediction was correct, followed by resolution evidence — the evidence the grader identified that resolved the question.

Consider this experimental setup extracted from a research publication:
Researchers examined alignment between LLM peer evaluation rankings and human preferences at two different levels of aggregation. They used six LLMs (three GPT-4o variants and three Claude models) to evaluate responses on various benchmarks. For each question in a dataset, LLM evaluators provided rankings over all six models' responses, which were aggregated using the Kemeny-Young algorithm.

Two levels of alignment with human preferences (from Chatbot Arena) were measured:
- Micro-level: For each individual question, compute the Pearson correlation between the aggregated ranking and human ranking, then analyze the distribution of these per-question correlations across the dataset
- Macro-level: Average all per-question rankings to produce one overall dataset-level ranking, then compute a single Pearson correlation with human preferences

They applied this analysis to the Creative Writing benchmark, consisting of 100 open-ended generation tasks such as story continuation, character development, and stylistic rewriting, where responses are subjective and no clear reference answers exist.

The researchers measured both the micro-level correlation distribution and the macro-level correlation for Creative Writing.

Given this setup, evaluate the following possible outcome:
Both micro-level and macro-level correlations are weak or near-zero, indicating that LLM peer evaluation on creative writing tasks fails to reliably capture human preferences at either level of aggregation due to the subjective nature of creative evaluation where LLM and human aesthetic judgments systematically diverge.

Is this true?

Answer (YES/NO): NO